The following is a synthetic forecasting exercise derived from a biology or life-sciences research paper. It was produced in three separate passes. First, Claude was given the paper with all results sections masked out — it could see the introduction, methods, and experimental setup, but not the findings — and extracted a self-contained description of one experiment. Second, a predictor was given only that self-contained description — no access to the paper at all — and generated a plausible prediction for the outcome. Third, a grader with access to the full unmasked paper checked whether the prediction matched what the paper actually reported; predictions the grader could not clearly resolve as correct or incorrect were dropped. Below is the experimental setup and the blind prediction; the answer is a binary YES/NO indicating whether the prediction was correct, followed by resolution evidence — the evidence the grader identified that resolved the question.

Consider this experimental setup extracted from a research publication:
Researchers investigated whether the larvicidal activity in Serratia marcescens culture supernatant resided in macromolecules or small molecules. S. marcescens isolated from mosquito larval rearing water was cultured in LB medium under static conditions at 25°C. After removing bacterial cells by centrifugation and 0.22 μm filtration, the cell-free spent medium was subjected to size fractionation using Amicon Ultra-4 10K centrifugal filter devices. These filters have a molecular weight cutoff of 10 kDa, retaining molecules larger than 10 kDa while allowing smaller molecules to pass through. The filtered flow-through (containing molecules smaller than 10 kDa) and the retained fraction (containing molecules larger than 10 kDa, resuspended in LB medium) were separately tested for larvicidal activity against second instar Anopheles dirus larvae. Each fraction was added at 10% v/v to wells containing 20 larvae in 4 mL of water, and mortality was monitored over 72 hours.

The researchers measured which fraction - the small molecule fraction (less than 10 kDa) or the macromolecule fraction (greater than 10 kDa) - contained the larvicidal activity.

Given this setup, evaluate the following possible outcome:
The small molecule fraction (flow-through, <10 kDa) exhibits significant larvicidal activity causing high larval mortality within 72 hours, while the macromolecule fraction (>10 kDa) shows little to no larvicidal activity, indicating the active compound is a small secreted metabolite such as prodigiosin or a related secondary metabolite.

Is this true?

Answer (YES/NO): NO